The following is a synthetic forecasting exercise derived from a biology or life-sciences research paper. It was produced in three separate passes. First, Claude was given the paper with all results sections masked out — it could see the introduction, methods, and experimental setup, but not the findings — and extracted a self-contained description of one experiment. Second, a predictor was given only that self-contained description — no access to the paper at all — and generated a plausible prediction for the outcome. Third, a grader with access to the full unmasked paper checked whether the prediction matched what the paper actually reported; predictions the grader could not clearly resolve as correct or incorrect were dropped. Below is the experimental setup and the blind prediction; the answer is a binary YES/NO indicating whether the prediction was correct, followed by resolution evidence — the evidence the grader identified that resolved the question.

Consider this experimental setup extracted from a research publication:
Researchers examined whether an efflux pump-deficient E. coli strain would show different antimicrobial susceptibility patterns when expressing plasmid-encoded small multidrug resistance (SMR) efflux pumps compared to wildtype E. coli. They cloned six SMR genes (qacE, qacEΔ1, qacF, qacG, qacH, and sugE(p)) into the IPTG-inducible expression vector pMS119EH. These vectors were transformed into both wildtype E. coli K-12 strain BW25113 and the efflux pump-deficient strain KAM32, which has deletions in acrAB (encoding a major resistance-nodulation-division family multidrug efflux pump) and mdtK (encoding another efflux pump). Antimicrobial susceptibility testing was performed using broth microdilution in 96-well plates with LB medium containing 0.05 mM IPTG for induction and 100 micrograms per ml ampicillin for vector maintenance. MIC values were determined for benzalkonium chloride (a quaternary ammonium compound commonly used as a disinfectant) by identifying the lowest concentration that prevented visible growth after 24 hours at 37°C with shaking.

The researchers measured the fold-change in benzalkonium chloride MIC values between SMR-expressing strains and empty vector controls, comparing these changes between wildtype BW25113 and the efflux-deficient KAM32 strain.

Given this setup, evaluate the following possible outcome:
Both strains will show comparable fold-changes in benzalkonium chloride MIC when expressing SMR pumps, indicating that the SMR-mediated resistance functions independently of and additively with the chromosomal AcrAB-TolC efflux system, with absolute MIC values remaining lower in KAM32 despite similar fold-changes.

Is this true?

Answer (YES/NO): NO